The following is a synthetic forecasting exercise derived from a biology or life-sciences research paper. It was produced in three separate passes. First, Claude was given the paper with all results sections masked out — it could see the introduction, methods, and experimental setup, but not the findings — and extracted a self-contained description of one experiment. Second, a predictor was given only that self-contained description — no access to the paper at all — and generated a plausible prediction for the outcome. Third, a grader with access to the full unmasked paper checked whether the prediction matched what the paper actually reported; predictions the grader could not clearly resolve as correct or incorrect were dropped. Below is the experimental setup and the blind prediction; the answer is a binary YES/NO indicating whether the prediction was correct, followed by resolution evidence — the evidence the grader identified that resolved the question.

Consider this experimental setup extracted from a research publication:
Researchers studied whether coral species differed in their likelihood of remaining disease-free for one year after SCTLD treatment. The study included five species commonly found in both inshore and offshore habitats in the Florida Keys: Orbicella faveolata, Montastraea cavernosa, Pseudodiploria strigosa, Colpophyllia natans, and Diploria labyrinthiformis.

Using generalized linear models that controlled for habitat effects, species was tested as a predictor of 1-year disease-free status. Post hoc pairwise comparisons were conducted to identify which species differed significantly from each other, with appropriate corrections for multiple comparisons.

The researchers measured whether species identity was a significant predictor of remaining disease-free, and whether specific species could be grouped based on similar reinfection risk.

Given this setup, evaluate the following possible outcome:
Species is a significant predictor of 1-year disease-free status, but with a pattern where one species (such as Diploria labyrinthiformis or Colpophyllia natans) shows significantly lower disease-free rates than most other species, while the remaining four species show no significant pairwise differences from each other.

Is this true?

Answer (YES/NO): NO